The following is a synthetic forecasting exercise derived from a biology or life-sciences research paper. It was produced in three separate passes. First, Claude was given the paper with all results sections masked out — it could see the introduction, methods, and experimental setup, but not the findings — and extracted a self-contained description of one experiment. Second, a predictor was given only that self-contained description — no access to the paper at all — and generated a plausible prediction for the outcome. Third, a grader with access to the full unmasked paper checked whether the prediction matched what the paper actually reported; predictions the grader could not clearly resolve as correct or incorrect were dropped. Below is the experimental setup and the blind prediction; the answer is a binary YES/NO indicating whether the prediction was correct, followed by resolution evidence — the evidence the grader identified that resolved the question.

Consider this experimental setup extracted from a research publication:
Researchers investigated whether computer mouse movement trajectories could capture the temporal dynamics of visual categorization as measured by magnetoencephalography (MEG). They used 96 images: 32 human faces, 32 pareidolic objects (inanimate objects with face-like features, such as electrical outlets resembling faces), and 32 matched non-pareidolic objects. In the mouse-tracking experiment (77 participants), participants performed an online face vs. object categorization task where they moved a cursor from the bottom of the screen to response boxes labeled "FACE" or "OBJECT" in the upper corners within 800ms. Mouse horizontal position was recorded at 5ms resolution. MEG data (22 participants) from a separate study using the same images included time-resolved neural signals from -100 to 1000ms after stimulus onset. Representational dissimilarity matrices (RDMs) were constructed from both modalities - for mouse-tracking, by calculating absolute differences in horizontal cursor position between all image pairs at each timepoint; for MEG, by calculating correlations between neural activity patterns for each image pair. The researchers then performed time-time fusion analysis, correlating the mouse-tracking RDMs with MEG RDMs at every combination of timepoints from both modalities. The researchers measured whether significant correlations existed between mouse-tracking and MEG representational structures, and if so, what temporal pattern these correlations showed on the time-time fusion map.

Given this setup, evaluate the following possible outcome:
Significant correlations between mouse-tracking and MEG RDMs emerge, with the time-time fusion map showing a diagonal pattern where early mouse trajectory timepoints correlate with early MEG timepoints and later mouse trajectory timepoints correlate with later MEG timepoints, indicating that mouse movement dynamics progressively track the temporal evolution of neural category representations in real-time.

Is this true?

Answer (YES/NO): NO